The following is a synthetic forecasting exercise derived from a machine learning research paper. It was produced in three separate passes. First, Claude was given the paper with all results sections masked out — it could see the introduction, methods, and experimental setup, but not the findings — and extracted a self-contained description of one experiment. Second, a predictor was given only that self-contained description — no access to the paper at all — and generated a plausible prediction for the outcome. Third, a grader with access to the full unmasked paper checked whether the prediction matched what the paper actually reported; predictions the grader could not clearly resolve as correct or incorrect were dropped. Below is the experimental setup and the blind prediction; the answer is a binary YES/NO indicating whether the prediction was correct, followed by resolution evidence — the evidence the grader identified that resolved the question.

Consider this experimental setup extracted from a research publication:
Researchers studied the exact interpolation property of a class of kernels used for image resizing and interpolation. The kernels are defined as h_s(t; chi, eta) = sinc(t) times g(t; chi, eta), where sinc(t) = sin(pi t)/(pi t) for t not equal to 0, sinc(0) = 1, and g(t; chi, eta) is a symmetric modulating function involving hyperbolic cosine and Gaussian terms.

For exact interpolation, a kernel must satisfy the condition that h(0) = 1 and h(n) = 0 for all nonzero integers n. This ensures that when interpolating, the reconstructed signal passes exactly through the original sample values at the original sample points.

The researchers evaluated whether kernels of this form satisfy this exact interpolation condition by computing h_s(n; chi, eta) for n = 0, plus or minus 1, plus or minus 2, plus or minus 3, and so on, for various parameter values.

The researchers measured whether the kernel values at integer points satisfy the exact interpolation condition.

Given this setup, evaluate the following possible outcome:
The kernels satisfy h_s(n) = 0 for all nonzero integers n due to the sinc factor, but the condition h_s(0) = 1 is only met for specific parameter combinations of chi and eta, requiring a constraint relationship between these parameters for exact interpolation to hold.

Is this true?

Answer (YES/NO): NO